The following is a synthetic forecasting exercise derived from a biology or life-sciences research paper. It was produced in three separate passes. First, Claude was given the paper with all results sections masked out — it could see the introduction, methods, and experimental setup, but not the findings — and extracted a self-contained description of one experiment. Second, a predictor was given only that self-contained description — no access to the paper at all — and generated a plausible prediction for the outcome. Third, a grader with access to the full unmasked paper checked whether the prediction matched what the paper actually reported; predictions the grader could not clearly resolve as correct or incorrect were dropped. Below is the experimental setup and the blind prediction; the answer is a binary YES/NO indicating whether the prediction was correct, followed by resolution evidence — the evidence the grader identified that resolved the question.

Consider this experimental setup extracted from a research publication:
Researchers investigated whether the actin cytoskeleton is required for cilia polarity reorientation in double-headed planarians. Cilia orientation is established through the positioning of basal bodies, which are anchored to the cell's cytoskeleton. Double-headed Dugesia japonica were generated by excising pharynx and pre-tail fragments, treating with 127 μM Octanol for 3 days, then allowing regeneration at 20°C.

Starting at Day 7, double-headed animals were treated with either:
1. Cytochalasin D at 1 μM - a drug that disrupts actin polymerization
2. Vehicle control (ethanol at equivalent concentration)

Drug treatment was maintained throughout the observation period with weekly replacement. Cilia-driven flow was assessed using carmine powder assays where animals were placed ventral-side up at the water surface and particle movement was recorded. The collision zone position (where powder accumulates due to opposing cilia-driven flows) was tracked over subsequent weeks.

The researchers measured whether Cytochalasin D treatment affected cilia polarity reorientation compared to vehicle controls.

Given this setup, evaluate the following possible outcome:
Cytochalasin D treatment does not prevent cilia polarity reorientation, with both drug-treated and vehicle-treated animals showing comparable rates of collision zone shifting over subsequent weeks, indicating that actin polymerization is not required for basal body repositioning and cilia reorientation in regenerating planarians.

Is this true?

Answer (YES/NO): NO